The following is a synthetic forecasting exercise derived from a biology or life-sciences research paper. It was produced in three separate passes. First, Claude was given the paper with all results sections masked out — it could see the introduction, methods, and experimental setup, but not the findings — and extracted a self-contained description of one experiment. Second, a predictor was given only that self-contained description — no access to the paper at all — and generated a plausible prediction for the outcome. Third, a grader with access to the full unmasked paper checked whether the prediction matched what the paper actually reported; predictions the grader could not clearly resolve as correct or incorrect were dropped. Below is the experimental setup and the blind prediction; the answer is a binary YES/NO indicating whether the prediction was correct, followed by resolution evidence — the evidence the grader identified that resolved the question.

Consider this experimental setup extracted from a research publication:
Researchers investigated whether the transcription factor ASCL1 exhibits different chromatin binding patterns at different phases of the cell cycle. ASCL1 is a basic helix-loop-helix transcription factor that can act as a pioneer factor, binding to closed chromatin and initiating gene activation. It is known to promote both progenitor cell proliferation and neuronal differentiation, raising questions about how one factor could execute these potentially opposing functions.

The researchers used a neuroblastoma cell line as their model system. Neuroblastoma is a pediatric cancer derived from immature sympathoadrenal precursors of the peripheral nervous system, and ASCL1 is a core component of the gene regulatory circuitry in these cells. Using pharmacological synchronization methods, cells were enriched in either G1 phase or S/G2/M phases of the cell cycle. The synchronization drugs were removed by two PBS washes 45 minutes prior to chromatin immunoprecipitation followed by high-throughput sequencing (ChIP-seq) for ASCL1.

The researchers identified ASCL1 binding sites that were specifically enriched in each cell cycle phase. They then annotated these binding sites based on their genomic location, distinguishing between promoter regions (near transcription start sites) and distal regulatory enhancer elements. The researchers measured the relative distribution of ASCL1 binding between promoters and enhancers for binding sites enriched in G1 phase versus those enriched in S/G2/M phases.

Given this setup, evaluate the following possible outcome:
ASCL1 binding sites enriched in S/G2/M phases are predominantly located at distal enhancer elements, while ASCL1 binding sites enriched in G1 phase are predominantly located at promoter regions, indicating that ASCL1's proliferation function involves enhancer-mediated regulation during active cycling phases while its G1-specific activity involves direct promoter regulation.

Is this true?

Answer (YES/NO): NO